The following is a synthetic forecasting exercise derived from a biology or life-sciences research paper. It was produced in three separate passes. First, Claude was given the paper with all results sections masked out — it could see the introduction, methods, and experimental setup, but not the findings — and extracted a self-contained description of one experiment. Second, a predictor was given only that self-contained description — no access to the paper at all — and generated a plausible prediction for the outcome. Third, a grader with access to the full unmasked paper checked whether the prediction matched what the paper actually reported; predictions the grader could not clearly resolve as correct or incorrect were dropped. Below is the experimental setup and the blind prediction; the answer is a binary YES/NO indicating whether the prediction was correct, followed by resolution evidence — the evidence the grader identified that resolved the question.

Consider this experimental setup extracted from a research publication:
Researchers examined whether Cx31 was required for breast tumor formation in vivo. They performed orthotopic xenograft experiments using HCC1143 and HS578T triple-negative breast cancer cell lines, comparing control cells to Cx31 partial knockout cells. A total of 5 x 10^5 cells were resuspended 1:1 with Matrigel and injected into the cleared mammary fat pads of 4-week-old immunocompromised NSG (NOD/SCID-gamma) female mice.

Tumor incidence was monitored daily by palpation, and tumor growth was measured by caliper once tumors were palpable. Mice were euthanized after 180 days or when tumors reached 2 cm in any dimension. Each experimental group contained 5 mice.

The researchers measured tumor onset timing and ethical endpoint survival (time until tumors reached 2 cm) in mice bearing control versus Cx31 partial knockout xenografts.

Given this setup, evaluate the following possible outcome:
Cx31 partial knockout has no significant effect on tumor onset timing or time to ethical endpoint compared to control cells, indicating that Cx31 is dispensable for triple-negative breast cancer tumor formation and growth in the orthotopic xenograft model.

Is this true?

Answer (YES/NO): NO